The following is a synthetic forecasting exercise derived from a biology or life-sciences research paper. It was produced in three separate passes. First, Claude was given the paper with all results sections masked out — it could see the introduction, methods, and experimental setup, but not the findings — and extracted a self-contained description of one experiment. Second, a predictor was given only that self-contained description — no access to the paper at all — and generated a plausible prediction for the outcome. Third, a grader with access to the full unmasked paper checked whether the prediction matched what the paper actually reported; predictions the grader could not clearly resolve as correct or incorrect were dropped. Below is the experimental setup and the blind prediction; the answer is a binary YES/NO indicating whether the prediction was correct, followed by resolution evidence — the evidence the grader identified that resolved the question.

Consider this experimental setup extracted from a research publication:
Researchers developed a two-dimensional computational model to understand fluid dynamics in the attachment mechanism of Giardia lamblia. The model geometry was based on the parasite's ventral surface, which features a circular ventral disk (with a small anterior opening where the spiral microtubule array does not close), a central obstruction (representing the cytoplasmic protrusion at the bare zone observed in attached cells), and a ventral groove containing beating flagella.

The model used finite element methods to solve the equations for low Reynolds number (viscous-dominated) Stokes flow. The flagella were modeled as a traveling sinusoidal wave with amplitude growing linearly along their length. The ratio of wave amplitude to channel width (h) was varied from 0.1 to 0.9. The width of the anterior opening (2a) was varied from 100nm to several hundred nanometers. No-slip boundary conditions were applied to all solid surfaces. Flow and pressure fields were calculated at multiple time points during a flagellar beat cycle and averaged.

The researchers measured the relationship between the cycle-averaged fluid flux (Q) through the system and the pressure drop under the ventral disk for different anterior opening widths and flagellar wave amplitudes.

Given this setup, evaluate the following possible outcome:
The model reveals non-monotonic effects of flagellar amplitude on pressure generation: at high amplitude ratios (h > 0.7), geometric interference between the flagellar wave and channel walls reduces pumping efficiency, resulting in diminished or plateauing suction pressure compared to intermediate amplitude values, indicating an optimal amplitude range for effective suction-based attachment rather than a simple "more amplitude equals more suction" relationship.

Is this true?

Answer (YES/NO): NO